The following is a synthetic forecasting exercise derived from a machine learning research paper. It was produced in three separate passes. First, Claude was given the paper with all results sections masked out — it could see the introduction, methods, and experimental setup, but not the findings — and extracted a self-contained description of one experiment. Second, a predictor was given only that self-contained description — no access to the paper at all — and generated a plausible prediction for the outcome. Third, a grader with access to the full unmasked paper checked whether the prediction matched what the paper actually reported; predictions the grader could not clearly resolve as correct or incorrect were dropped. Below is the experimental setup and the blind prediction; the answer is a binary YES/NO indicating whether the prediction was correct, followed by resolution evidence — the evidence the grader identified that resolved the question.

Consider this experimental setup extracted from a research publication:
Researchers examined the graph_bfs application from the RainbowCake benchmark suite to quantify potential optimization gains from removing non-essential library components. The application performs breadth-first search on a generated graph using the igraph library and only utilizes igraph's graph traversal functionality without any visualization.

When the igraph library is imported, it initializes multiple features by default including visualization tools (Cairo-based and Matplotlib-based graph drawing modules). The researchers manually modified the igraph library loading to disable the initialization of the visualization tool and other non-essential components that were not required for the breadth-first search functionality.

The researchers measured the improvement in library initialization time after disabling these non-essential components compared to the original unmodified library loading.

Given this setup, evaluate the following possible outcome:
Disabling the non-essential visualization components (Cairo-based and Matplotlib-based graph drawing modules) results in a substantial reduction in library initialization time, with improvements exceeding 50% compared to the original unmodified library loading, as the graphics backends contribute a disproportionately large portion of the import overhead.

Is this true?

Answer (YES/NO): NO